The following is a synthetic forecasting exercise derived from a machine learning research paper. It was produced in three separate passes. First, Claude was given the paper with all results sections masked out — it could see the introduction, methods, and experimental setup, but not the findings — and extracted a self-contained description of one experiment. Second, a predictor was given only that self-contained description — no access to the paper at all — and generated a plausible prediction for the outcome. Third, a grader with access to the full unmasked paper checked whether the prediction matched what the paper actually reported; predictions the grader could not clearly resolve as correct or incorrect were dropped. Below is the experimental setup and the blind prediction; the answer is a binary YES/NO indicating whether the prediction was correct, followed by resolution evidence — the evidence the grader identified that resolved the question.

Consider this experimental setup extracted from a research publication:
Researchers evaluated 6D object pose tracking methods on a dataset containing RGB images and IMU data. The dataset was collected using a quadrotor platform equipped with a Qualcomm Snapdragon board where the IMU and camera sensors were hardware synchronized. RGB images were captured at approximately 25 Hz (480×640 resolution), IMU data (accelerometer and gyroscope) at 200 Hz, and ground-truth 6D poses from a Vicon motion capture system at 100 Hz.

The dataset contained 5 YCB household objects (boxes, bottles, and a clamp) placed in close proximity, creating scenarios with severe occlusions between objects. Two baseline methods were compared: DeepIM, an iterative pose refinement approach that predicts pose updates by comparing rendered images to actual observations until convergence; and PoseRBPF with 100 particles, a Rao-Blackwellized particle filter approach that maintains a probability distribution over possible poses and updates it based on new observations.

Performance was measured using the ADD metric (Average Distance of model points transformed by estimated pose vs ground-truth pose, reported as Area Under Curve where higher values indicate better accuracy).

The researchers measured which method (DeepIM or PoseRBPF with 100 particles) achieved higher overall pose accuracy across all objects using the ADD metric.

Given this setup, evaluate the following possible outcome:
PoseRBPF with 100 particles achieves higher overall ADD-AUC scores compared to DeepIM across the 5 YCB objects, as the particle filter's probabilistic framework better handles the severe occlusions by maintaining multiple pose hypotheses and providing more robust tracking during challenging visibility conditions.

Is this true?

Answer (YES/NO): NO